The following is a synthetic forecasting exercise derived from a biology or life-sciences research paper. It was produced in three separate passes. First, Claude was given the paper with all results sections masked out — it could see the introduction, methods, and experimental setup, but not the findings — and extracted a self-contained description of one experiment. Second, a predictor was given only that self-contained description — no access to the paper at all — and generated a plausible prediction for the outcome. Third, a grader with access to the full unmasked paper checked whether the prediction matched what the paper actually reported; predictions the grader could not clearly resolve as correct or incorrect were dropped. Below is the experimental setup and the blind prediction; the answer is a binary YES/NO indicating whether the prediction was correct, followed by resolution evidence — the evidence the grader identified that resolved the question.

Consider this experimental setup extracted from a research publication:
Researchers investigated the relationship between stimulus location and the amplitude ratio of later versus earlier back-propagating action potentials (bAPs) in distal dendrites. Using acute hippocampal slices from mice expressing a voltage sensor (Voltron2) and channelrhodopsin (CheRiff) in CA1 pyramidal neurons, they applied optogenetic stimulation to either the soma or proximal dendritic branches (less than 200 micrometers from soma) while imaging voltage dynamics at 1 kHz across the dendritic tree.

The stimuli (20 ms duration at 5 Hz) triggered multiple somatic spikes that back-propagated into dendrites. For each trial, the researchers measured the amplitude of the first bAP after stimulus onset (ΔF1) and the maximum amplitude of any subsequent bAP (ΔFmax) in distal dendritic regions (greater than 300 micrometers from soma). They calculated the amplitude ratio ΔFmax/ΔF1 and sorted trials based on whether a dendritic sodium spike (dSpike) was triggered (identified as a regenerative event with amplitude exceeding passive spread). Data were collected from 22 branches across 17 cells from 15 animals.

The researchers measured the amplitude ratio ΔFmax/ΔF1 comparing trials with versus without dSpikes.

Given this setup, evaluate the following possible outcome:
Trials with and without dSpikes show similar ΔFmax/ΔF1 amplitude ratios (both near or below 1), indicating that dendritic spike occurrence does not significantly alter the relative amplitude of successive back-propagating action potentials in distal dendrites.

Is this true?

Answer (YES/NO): NO